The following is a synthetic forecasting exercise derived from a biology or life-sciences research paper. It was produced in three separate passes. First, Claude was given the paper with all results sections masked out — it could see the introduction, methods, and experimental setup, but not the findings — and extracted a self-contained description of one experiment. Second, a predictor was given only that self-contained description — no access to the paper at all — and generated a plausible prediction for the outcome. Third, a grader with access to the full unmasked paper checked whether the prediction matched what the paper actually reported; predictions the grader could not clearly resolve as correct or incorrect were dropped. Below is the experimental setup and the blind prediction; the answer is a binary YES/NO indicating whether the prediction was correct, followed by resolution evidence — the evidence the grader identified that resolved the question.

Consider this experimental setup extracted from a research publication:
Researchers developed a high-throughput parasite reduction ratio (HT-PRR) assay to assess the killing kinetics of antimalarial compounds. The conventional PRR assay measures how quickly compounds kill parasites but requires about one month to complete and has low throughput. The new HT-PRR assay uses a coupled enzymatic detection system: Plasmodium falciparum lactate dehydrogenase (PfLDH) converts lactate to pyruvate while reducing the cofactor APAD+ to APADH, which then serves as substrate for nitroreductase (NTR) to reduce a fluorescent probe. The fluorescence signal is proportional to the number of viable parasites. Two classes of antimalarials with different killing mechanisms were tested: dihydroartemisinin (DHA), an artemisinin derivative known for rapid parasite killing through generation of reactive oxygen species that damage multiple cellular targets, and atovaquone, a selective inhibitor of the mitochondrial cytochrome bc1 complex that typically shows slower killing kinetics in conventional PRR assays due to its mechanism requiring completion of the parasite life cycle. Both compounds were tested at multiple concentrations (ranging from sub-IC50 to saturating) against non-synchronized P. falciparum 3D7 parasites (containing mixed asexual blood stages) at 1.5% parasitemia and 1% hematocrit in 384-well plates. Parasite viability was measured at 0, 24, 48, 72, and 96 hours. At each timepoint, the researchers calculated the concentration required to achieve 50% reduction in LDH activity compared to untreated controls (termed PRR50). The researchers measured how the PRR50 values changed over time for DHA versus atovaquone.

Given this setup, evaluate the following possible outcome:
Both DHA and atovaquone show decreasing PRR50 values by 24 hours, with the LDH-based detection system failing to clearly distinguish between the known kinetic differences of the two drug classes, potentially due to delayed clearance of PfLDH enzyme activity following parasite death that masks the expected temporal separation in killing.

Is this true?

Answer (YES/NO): NO